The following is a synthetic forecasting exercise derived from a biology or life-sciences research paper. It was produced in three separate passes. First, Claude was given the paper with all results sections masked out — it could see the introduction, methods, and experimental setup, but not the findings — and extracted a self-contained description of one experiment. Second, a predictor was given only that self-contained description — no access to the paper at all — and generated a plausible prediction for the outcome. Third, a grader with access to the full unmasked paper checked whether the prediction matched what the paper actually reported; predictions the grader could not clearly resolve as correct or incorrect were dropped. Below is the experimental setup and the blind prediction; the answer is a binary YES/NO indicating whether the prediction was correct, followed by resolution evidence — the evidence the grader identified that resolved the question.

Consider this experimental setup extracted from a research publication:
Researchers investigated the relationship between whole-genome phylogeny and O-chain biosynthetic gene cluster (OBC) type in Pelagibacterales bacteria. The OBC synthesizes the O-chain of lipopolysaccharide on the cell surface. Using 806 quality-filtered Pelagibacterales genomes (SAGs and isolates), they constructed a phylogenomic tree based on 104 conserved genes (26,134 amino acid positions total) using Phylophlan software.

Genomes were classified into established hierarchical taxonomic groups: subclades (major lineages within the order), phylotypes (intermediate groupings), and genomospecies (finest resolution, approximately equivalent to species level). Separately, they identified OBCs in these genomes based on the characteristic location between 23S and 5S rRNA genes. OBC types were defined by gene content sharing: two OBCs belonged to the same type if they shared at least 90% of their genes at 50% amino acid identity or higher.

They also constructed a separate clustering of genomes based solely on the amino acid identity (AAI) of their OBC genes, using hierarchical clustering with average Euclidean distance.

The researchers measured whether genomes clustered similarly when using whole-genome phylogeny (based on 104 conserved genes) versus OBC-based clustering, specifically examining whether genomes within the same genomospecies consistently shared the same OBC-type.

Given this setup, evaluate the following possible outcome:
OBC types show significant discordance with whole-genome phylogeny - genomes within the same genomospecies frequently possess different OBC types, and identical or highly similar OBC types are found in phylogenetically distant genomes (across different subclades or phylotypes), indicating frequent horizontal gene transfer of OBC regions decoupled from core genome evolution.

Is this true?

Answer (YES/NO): NO